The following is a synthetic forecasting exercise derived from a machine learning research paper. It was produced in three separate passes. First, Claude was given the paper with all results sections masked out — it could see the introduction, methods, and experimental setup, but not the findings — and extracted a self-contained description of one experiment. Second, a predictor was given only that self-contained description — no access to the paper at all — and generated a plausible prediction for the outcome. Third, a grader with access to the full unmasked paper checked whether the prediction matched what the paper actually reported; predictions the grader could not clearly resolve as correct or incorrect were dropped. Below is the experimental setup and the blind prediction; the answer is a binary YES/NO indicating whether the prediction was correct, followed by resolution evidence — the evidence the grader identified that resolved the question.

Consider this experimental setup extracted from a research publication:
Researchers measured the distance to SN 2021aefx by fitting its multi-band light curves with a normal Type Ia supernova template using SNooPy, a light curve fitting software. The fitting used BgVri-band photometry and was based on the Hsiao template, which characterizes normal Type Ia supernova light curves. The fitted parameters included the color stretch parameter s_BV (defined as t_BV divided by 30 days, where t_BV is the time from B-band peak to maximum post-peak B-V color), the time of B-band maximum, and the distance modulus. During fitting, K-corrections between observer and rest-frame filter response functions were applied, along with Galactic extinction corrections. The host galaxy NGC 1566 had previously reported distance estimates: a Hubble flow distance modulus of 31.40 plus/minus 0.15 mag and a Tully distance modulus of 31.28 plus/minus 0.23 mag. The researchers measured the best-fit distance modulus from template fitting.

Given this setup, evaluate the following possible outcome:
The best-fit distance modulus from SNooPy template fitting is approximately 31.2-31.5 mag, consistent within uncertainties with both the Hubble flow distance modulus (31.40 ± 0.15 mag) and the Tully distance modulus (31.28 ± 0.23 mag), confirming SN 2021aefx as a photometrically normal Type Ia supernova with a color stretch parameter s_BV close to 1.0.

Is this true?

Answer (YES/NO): NO